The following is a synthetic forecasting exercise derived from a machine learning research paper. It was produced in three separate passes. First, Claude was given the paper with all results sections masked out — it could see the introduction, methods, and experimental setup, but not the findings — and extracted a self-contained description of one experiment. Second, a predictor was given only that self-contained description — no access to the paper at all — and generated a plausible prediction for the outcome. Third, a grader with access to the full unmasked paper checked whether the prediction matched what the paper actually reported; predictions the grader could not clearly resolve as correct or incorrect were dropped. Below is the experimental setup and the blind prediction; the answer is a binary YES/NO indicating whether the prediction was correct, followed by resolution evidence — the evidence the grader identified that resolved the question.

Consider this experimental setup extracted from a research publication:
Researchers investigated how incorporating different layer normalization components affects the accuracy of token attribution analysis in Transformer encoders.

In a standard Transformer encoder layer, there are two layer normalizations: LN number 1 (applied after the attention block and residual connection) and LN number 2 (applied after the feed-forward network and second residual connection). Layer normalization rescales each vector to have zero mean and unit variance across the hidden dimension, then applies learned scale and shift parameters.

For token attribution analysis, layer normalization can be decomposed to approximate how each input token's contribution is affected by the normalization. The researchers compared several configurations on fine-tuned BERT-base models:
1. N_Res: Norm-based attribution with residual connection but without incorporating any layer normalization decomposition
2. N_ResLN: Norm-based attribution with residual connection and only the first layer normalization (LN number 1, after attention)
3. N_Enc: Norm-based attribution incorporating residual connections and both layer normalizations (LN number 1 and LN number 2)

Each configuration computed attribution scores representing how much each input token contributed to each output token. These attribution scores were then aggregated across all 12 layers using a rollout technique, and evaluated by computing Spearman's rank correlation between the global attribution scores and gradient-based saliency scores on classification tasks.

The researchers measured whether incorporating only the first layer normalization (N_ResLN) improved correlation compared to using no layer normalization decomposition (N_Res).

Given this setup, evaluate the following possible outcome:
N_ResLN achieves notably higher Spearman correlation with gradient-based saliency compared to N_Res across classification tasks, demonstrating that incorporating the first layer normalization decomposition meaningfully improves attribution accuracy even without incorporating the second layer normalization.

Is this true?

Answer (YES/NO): NO